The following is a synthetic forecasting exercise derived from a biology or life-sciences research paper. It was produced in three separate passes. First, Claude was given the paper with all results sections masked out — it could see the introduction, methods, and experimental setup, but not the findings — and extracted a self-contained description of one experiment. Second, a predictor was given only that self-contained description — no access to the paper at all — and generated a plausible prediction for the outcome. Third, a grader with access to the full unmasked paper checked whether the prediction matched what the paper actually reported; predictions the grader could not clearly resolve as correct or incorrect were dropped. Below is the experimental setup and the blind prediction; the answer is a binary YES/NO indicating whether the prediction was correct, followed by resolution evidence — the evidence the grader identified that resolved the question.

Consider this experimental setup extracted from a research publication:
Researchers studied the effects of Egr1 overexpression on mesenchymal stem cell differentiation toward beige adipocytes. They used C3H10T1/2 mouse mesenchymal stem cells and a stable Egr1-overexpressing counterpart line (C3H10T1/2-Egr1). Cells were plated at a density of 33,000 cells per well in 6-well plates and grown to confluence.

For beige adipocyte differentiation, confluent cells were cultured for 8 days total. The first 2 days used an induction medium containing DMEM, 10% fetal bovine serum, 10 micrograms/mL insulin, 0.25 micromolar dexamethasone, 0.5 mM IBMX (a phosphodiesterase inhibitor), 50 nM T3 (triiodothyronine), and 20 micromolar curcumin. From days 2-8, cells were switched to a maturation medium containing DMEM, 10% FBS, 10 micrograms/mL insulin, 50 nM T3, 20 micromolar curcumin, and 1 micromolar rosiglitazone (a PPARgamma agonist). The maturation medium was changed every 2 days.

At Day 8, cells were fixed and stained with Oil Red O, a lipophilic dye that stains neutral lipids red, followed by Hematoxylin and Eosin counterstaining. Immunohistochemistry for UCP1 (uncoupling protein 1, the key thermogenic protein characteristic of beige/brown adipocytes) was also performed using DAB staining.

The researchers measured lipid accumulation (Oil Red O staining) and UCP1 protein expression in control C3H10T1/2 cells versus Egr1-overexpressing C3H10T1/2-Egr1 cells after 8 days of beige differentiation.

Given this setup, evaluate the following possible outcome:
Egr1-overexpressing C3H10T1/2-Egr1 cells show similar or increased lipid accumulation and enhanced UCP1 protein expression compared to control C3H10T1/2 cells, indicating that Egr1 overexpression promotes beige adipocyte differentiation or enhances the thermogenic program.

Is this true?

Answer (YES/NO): NO